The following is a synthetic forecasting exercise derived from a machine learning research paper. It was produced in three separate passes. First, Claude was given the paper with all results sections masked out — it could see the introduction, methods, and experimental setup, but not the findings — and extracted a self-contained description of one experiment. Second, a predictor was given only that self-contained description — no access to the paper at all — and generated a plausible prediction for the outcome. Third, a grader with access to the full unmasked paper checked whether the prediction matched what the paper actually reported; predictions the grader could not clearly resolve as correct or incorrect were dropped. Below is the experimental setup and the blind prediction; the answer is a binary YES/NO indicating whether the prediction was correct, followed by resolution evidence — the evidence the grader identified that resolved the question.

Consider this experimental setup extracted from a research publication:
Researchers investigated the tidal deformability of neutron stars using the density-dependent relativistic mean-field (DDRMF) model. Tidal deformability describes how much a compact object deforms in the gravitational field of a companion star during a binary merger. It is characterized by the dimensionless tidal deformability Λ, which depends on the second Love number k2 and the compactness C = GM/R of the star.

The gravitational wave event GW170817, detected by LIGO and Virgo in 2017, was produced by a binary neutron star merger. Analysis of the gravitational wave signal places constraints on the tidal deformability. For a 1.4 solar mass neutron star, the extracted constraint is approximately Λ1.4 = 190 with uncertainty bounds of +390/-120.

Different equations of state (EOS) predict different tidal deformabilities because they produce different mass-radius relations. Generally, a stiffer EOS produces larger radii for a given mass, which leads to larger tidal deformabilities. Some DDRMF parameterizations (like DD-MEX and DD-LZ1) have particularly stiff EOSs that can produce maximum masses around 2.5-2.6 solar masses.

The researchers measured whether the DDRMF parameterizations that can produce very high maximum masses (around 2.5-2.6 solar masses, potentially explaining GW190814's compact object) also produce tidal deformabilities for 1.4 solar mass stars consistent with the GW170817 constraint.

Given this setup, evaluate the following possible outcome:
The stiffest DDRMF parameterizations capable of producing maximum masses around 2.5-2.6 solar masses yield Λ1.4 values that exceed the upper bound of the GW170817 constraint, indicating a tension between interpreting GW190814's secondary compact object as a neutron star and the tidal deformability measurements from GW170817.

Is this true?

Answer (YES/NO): YES